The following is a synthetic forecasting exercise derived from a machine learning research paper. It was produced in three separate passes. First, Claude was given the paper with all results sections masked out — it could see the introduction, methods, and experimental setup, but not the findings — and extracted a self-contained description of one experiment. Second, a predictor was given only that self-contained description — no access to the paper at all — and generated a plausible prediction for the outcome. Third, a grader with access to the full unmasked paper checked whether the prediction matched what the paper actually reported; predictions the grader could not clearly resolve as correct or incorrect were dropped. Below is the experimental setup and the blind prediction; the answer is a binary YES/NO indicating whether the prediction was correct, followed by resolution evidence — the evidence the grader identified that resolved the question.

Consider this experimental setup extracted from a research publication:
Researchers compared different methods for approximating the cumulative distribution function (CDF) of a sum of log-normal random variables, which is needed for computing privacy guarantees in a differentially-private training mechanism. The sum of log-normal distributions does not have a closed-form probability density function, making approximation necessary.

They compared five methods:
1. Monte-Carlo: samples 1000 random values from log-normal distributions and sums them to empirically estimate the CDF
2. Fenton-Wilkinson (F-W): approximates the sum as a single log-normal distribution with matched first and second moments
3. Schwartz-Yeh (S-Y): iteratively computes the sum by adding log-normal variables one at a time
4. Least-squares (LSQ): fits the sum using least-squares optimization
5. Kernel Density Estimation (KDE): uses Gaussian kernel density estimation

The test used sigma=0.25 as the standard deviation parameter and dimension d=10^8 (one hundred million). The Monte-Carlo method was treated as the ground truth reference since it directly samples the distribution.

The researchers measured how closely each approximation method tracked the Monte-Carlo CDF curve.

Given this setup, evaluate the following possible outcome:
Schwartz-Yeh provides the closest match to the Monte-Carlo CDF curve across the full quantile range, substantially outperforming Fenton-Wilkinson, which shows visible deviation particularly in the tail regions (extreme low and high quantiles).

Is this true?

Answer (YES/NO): NO